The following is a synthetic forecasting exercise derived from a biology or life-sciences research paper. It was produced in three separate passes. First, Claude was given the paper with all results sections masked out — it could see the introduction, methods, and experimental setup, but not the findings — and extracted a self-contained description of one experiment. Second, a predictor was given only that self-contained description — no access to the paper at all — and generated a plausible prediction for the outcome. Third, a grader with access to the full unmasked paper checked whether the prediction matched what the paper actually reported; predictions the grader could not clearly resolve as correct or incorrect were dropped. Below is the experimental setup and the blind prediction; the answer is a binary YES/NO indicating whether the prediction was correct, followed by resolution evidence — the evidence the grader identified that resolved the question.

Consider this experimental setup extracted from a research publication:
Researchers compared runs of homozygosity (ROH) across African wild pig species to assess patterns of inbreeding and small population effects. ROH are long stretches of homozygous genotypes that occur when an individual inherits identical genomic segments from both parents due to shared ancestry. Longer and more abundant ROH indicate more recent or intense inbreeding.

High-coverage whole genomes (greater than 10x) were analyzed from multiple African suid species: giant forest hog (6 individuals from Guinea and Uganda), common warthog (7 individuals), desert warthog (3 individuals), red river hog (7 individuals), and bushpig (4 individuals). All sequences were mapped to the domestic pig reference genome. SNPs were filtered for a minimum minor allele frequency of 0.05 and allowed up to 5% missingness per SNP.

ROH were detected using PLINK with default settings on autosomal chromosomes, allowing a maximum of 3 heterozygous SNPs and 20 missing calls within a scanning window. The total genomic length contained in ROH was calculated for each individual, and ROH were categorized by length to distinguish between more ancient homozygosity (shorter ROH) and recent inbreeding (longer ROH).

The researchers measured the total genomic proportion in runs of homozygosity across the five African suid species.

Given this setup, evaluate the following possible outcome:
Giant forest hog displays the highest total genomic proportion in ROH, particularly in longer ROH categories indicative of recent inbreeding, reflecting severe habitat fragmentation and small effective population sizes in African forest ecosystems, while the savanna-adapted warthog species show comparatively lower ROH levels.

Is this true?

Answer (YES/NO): NO